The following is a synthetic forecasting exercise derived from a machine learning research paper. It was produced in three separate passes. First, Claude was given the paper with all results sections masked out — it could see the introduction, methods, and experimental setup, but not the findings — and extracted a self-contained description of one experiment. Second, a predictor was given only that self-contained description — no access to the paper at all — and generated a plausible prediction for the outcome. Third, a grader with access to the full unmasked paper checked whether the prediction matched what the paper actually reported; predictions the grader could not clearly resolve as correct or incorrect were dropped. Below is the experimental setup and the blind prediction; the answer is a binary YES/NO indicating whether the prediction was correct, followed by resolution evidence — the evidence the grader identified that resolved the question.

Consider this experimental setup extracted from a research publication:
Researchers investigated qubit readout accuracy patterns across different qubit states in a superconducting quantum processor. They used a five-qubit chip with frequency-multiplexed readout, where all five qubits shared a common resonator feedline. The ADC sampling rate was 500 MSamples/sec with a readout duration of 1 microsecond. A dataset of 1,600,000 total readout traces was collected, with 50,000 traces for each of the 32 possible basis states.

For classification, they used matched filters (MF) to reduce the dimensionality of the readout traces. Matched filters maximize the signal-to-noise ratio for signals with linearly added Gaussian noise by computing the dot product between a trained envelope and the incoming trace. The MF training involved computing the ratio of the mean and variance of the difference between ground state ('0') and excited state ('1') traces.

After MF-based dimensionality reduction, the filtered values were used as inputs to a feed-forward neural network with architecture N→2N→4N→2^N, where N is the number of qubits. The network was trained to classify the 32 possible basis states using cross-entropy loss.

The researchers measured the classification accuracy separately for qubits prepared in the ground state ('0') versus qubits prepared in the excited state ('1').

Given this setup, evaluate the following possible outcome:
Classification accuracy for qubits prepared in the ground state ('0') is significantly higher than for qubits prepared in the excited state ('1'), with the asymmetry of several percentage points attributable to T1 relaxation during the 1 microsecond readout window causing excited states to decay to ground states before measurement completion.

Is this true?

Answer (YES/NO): YES